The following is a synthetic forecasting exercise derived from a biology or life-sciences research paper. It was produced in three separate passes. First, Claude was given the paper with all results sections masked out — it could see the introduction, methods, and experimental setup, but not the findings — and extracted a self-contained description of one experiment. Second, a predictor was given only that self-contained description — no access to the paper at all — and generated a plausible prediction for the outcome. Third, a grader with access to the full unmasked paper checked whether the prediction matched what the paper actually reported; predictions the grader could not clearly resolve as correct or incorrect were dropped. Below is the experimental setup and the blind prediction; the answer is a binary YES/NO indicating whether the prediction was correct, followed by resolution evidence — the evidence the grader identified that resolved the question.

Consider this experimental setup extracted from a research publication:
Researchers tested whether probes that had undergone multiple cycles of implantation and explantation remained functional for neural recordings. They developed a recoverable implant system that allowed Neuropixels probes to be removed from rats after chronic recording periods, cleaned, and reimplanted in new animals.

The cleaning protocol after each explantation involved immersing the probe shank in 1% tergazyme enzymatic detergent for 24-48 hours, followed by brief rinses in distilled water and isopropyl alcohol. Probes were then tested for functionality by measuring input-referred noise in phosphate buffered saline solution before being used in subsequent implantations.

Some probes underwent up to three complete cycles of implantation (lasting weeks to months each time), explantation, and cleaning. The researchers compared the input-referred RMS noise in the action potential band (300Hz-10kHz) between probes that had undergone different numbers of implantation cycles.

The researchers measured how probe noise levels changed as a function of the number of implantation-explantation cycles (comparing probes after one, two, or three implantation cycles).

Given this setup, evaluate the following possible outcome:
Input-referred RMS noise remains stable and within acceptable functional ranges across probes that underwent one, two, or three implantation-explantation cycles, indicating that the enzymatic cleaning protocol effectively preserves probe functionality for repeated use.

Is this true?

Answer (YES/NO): YES